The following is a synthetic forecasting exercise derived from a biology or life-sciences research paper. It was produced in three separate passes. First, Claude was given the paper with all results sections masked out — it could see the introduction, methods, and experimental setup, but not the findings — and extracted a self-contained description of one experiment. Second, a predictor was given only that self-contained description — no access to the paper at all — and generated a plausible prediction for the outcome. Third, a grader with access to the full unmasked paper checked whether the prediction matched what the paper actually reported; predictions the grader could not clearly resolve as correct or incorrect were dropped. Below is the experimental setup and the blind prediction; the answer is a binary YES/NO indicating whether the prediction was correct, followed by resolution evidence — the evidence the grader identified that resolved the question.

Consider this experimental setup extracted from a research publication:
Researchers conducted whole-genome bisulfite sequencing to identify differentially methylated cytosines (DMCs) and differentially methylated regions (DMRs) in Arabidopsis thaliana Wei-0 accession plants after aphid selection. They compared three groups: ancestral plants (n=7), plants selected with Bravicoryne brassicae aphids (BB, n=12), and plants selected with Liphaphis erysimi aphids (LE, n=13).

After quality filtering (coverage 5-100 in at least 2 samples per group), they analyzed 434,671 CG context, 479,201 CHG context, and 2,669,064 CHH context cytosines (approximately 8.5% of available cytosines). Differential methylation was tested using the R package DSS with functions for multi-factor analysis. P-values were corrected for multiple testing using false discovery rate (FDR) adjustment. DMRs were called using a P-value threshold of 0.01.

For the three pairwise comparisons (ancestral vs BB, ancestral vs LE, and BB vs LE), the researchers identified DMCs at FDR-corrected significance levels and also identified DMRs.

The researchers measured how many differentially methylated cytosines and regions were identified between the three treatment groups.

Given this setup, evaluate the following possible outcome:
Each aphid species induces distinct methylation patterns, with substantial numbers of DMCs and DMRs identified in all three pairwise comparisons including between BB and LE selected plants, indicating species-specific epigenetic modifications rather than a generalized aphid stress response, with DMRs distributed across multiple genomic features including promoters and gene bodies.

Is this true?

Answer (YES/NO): NO